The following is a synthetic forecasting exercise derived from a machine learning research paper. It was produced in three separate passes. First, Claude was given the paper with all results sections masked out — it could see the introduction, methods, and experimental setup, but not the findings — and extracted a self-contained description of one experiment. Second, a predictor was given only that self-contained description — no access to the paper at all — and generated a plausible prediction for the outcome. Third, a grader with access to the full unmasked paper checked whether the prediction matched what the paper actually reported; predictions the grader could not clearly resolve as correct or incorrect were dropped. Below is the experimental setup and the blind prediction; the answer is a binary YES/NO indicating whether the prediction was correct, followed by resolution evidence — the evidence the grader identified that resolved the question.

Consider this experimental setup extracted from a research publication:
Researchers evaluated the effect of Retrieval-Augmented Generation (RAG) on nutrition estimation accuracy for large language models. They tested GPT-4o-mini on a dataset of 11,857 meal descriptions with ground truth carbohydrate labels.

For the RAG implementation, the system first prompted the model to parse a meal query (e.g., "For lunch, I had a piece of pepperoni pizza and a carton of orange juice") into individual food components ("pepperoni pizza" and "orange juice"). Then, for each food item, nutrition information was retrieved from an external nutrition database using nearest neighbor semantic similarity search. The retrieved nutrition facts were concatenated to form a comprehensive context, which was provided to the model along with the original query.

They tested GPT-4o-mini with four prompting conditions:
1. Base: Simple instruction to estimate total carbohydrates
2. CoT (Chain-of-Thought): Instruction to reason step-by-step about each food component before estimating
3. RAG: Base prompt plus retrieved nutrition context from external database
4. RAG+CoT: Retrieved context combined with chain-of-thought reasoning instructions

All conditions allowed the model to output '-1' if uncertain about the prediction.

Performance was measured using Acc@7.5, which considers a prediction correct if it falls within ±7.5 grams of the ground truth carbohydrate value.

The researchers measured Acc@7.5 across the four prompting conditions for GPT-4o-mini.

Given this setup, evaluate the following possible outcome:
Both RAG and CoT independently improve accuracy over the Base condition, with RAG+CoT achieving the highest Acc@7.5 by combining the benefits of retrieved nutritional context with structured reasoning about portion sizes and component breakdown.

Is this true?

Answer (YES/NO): NO